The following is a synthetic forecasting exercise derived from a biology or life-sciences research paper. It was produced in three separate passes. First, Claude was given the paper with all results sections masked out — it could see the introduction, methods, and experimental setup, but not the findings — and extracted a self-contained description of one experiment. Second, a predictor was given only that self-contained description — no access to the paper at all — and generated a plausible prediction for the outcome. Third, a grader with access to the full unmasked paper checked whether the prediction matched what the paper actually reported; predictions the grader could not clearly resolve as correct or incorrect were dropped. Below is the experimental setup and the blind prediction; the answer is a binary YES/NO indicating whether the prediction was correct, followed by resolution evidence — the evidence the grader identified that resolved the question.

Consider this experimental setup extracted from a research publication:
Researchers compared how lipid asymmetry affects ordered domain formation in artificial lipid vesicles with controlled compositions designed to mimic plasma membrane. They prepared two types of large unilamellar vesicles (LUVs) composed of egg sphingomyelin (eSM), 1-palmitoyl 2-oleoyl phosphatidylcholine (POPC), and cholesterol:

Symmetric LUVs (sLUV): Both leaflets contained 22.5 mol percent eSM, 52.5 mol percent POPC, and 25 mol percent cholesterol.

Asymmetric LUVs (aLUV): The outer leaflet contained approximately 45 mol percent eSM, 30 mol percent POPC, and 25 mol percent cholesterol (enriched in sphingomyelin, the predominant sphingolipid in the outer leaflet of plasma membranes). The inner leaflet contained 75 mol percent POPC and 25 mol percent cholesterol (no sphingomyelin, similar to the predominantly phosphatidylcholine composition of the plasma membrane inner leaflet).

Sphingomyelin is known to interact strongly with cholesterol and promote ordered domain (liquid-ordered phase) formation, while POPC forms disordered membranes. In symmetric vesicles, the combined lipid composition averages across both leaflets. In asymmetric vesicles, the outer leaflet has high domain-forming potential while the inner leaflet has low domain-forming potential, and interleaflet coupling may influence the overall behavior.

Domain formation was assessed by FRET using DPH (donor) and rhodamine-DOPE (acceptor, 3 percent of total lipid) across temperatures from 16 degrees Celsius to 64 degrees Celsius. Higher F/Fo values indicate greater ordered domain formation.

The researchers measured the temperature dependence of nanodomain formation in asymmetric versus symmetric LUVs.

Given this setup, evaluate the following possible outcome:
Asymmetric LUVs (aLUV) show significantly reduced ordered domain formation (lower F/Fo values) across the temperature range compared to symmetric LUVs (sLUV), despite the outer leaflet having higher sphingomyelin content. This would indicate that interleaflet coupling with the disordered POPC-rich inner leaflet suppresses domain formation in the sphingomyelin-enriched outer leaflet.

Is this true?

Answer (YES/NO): YES